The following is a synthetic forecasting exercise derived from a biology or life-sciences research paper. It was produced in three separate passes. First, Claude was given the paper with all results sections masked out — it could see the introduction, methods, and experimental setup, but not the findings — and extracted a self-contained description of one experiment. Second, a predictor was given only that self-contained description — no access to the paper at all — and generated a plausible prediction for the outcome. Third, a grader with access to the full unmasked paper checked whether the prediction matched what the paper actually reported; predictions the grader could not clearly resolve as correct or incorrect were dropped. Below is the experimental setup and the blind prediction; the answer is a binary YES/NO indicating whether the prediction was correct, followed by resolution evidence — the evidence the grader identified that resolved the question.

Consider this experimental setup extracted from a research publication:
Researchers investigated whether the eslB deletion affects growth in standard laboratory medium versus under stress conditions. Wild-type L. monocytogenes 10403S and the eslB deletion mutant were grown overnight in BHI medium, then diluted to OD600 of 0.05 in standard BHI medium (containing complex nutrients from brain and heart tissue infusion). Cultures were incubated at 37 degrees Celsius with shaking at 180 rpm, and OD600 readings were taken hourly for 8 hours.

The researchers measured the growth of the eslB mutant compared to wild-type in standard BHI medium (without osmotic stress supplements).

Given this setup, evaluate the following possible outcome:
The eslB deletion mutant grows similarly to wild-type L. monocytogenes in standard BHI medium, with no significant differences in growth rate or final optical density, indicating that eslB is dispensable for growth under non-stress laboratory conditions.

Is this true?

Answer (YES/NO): YES